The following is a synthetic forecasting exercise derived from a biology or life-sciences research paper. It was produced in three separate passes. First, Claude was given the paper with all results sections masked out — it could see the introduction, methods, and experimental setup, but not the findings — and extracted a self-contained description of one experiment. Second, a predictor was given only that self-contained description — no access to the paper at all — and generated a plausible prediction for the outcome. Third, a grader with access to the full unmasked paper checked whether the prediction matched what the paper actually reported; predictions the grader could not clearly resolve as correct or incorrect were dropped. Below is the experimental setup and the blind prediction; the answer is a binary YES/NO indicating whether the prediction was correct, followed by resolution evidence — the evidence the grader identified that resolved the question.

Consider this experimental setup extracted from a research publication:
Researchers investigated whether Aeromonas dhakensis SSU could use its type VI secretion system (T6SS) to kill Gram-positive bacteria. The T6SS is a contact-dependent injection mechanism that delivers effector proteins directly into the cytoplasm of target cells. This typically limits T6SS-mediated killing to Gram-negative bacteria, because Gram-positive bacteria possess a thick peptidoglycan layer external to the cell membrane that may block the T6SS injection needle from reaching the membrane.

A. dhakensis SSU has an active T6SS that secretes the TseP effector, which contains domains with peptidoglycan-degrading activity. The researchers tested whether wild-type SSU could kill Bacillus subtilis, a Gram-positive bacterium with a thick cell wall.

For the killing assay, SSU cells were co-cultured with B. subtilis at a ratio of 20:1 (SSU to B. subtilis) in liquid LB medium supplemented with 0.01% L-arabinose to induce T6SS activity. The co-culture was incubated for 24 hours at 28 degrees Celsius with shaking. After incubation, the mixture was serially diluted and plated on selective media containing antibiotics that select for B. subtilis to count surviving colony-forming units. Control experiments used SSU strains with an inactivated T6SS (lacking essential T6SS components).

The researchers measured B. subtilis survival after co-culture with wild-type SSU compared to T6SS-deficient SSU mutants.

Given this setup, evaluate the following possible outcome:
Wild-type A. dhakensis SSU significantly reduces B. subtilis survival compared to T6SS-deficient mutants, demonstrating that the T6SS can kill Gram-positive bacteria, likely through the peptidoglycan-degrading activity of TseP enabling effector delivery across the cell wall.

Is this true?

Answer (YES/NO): NO